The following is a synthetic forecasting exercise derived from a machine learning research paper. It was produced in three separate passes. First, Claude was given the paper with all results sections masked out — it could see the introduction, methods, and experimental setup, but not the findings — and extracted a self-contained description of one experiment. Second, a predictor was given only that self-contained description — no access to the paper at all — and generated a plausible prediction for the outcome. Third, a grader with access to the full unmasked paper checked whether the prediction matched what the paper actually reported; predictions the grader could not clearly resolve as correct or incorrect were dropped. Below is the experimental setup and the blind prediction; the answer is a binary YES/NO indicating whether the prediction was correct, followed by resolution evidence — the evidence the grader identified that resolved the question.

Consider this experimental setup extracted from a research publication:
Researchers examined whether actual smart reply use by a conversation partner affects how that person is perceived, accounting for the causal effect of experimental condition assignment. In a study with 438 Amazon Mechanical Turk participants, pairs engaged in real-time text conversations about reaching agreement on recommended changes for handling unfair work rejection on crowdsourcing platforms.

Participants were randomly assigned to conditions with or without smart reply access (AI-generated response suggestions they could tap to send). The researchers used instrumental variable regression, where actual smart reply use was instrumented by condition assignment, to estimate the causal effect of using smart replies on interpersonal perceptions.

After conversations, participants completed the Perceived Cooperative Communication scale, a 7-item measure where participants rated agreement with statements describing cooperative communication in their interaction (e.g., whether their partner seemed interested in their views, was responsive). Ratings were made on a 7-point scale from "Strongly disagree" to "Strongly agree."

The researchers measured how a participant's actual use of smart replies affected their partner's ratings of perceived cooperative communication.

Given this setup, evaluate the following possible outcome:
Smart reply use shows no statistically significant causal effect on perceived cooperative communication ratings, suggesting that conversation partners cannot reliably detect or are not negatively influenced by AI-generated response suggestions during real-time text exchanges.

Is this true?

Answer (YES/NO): NO